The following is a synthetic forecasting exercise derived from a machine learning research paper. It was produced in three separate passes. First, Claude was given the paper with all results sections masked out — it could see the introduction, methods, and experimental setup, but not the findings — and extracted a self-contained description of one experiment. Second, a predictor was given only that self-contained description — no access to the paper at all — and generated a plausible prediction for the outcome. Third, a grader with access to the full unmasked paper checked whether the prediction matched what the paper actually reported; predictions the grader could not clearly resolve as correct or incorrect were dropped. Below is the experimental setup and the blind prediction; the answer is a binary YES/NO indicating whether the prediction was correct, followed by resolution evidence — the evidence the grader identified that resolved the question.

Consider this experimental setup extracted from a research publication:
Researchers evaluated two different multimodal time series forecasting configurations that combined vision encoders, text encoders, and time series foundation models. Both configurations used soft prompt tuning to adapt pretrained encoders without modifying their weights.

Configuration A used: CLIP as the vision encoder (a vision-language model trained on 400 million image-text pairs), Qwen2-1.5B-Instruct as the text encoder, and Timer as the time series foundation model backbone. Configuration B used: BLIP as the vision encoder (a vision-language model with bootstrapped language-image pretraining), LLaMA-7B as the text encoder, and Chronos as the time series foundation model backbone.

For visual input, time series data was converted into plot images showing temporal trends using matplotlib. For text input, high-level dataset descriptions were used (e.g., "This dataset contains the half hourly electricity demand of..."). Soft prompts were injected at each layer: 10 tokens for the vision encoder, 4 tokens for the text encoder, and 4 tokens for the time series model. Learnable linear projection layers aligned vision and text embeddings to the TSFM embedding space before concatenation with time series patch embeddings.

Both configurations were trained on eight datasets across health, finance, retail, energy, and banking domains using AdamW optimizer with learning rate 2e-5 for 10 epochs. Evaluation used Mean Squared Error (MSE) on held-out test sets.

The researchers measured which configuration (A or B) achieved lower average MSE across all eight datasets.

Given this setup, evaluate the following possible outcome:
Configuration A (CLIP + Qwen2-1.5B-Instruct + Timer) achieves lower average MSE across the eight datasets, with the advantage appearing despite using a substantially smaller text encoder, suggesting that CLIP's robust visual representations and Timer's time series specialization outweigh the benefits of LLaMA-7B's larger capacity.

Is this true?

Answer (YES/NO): NO